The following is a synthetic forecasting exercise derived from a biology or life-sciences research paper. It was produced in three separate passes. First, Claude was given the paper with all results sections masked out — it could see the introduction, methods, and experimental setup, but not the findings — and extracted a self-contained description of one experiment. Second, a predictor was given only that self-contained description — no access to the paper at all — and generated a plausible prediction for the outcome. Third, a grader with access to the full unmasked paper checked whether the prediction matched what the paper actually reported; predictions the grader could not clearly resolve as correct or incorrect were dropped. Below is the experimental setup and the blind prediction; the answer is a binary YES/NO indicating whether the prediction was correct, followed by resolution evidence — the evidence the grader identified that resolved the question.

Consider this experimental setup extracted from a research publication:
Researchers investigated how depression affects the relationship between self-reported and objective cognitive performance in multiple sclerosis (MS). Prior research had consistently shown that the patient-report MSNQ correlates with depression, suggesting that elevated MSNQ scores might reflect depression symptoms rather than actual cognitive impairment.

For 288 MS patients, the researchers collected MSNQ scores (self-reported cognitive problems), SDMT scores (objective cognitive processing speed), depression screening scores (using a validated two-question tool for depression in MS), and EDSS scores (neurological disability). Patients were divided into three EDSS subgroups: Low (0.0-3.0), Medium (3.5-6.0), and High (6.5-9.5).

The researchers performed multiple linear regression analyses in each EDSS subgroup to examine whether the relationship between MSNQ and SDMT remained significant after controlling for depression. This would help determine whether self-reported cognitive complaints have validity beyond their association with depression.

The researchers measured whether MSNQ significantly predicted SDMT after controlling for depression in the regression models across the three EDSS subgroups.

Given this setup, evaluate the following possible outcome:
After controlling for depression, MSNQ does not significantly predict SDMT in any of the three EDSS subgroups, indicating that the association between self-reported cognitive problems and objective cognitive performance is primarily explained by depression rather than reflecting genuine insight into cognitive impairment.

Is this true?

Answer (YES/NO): NO